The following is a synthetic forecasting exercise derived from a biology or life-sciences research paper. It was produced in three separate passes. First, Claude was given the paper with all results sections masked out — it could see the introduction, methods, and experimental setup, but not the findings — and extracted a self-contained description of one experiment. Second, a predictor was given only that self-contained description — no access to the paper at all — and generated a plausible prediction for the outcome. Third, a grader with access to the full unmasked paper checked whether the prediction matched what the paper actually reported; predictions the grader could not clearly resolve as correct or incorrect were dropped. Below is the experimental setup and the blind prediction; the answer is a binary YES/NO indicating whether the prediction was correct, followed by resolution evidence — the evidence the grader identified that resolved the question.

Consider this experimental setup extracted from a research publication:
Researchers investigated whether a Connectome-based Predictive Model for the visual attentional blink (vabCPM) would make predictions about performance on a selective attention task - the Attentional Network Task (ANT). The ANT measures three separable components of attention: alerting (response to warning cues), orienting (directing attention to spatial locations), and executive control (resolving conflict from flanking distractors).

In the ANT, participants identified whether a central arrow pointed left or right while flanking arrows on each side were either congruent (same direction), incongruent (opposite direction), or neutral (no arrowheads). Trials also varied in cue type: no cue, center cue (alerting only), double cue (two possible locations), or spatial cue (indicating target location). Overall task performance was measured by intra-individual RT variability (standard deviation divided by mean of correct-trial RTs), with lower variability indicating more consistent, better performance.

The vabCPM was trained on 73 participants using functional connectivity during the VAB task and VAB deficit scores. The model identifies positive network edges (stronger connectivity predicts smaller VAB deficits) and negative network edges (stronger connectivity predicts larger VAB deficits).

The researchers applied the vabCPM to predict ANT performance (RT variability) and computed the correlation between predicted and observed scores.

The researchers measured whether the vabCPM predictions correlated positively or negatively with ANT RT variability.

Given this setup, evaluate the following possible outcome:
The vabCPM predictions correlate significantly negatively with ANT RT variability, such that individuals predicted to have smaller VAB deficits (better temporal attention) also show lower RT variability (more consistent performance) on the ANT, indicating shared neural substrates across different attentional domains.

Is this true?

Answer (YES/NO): NO